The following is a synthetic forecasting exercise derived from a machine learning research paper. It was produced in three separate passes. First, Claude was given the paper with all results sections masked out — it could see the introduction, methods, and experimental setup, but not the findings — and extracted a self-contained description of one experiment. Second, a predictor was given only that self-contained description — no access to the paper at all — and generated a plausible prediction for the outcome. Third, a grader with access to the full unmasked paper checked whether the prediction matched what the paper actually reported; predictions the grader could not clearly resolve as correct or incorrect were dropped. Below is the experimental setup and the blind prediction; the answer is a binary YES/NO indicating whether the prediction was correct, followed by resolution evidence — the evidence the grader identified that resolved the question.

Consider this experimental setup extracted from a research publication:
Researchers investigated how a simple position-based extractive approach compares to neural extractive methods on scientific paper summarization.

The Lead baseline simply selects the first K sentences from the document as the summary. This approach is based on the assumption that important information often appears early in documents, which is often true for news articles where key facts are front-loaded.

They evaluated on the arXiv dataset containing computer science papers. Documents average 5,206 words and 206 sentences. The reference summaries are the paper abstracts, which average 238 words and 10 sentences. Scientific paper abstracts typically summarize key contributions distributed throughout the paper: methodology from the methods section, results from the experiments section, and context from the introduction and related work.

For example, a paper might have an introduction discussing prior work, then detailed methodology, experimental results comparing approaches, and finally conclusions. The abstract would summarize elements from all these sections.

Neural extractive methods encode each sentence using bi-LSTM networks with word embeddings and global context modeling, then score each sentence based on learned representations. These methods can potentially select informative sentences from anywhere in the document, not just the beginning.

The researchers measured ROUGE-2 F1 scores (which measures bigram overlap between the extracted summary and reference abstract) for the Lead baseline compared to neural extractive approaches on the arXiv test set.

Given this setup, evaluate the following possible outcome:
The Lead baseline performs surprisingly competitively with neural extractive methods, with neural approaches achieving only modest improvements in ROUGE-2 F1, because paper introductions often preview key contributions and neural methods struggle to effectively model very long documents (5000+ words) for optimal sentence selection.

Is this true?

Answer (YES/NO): NO